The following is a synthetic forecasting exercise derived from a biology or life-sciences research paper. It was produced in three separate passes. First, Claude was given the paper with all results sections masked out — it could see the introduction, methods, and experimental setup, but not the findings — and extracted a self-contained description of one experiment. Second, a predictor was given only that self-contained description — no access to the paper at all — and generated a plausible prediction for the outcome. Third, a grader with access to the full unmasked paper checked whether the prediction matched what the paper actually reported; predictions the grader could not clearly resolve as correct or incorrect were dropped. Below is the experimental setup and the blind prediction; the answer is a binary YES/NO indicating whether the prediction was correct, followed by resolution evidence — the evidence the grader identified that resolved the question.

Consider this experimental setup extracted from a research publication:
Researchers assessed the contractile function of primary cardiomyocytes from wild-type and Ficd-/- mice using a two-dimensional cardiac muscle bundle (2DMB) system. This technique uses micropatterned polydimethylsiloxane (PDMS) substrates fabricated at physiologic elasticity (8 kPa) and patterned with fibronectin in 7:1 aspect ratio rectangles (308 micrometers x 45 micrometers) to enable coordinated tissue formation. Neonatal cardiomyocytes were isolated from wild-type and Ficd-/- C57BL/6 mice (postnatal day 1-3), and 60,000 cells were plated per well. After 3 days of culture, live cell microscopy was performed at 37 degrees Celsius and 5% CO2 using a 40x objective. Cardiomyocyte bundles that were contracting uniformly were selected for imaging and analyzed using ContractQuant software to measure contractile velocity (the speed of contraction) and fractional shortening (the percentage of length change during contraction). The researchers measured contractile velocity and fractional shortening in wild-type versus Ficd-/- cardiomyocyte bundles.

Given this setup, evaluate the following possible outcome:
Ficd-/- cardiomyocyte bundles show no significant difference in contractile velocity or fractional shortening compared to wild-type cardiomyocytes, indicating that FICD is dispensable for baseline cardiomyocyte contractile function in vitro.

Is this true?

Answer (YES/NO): NO